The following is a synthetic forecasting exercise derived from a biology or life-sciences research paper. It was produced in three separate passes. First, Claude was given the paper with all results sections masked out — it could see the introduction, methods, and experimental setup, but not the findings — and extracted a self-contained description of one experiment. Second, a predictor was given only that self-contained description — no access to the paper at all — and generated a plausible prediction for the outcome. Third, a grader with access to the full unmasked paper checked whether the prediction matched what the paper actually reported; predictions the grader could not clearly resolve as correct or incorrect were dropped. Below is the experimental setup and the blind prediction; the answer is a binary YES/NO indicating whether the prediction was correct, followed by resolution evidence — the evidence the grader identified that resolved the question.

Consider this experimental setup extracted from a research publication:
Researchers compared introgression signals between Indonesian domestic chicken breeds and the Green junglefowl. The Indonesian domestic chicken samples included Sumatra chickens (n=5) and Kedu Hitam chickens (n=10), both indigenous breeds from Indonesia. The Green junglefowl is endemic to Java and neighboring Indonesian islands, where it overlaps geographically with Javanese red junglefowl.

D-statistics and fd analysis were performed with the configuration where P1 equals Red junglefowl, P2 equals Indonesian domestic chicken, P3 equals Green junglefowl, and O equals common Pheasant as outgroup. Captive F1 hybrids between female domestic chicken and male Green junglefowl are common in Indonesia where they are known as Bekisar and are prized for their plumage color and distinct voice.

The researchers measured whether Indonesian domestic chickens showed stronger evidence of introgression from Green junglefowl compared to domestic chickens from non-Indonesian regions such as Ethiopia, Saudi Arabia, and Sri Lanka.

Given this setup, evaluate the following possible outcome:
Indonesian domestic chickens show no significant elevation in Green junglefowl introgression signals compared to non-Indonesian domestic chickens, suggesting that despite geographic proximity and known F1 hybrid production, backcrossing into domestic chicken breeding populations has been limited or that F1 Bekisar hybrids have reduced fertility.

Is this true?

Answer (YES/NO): YES